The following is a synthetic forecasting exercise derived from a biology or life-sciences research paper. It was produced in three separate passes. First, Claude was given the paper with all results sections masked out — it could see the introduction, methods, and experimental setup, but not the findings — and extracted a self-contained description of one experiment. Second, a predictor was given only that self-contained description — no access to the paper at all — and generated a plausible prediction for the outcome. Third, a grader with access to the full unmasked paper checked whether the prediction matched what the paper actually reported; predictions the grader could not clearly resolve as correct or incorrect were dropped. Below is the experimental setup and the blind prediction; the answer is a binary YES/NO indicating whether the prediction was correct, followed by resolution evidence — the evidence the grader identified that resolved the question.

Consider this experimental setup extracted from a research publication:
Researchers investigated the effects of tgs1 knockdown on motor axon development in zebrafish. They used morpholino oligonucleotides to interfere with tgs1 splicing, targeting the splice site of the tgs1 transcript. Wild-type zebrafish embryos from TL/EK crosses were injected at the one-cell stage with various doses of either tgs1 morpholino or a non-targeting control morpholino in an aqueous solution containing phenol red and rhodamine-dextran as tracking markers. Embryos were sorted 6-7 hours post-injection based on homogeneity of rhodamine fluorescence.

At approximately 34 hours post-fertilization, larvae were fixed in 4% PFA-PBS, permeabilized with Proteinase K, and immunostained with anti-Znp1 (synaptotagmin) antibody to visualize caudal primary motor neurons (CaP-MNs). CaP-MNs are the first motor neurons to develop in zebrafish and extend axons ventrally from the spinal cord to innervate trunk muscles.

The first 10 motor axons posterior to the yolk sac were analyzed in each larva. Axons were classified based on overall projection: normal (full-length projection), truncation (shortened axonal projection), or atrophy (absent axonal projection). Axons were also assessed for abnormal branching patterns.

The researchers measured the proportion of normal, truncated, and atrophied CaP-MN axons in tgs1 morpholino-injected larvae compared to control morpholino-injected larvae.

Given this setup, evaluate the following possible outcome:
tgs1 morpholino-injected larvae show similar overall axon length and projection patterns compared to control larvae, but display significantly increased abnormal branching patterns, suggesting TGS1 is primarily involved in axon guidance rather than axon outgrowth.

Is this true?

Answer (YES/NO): NO